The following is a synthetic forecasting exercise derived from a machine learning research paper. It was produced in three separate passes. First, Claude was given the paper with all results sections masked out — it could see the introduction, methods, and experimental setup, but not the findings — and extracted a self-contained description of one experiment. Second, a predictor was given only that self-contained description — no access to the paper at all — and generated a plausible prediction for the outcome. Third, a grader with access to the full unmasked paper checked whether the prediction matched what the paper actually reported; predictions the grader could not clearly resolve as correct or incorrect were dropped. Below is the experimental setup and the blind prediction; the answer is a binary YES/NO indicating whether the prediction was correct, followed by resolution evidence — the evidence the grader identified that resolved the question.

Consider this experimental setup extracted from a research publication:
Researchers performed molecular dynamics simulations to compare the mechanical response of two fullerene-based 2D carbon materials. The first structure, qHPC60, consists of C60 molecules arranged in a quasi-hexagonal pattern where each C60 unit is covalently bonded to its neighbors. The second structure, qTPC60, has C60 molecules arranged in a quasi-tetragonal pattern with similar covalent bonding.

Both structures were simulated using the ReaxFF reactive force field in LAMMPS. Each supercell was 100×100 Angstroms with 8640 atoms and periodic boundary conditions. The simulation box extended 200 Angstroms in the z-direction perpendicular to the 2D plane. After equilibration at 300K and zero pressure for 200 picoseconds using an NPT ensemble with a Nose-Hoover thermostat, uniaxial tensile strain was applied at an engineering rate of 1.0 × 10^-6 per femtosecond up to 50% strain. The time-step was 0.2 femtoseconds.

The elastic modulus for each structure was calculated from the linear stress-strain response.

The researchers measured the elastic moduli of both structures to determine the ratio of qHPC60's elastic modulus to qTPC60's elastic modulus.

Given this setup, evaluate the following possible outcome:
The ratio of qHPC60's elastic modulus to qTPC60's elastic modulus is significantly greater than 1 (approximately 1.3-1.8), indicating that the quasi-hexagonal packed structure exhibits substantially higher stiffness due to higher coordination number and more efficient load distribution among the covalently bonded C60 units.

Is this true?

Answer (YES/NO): YES